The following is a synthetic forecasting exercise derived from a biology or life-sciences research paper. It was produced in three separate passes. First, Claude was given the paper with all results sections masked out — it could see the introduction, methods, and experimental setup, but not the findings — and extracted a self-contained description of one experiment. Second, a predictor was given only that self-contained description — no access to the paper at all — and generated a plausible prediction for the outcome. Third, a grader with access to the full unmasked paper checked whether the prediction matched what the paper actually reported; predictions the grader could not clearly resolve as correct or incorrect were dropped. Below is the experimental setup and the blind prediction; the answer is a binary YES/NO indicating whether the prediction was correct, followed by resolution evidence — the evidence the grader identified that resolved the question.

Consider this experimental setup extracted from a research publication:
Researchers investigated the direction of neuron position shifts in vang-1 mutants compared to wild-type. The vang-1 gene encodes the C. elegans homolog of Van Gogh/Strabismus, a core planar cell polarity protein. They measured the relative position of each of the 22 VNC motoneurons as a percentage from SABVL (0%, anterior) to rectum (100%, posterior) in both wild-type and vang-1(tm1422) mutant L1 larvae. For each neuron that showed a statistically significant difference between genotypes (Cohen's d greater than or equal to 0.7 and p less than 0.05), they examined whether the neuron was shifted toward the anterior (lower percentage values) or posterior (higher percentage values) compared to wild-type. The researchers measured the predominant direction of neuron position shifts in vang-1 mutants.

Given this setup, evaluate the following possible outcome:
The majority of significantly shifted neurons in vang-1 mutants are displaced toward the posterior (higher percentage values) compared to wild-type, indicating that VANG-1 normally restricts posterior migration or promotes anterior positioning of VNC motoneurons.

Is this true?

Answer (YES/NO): NO